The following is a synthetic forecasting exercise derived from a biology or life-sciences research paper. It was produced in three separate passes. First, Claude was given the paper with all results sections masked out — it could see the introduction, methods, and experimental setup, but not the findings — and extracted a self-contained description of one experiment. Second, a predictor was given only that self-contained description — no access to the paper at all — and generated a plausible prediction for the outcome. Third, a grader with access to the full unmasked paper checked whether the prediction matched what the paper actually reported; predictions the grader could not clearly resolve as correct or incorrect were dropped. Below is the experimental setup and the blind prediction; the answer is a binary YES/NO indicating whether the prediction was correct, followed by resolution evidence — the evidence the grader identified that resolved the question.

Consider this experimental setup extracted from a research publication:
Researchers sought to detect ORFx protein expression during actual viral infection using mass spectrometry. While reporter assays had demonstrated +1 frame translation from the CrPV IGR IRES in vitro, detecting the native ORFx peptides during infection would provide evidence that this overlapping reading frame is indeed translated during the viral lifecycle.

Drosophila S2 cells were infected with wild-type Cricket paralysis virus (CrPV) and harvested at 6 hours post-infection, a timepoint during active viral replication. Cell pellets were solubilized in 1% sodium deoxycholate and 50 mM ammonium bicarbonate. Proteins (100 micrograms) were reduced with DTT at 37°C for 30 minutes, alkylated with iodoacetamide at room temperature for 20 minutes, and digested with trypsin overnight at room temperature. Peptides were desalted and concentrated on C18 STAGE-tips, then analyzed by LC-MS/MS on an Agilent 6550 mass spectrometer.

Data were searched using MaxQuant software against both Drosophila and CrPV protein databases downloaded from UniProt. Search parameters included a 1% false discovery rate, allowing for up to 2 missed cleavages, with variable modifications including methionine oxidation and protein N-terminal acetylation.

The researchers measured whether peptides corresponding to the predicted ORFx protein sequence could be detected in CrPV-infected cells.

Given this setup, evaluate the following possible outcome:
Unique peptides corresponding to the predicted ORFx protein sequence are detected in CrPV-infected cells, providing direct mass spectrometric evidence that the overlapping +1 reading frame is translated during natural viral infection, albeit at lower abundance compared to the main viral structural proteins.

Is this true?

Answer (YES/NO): YES